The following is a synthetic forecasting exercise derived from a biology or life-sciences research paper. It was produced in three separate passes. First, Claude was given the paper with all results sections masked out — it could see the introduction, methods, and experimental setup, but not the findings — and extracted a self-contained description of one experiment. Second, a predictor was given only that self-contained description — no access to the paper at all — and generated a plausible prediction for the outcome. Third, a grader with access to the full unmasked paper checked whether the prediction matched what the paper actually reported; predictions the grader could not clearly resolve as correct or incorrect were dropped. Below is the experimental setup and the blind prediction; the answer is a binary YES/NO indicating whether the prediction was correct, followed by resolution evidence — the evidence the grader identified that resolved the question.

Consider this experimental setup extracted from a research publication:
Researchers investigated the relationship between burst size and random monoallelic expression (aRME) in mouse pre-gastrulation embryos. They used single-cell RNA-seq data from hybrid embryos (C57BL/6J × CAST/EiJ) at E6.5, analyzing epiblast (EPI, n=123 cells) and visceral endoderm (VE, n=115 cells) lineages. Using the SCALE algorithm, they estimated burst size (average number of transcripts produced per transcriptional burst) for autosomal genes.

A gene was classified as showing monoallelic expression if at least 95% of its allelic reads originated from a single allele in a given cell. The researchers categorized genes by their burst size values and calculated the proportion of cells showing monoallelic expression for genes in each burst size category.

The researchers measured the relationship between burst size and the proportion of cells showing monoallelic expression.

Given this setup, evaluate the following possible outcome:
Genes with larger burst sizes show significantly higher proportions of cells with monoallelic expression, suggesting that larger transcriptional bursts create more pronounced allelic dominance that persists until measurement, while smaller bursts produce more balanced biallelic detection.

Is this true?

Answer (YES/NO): NO